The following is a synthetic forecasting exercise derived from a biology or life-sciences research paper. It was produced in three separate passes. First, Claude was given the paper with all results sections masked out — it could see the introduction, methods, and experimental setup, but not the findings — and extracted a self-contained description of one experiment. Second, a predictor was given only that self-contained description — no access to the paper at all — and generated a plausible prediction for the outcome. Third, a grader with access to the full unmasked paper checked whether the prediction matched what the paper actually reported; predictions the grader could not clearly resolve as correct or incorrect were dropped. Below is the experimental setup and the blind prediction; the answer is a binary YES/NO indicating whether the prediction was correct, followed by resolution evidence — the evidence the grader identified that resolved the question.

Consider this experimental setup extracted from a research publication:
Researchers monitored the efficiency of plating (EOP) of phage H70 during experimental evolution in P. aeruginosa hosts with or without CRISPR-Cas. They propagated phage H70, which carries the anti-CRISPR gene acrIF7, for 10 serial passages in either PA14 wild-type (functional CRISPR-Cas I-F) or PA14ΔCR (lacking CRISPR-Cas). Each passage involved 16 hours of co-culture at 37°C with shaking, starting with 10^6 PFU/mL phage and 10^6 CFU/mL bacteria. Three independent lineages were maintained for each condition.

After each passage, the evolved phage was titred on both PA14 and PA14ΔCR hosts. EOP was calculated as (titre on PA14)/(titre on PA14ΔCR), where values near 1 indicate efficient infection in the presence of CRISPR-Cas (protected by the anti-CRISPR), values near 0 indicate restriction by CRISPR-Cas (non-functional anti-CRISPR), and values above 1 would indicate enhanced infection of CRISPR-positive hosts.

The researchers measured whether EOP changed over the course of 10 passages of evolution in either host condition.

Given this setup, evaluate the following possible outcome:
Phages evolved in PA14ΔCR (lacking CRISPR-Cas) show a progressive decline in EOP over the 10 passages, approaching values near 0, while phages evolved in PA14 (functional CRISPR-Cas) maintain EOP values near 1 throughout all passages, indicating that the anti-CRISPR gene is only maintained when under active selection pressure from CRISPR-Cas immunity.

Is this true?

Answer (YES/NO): NO